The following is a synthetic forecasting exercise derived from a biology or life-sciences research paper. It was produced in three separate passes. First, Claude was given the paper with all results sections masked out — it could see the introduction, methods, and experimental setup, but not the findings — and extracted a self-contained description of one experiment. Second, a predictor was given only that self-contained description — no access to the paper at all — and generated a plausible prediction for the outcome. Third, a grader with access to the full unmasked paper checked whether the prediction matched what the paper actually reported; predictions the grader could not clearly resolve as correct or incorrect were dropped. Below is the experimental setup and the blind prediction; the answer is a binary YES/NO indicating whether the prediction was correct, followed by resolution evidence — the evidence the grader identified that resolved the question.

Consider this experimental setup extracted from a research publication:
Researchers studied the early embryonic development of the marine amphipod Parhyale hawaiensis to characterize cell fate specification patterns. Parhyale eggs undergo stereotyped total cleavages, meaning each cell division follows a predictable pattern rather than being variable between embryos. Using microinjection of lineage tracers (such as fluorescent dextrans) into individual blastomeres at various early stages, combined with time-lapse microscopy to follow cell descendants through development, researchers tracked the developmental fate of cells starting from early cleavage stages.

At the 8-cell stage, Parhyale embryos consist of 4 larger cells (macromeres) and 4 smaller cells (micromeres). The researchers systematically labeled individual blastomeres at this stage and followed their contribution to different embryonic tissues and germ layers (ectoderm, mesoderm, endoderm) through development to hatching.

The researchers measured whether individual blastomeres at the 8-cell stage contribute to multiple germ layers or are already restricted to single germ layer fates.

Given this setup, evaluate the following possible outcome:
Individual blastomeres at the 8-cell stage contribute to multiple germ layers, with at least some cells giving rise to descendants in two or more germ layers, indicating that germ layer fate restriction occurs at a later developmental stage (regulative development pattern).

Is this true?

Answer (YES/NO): NO